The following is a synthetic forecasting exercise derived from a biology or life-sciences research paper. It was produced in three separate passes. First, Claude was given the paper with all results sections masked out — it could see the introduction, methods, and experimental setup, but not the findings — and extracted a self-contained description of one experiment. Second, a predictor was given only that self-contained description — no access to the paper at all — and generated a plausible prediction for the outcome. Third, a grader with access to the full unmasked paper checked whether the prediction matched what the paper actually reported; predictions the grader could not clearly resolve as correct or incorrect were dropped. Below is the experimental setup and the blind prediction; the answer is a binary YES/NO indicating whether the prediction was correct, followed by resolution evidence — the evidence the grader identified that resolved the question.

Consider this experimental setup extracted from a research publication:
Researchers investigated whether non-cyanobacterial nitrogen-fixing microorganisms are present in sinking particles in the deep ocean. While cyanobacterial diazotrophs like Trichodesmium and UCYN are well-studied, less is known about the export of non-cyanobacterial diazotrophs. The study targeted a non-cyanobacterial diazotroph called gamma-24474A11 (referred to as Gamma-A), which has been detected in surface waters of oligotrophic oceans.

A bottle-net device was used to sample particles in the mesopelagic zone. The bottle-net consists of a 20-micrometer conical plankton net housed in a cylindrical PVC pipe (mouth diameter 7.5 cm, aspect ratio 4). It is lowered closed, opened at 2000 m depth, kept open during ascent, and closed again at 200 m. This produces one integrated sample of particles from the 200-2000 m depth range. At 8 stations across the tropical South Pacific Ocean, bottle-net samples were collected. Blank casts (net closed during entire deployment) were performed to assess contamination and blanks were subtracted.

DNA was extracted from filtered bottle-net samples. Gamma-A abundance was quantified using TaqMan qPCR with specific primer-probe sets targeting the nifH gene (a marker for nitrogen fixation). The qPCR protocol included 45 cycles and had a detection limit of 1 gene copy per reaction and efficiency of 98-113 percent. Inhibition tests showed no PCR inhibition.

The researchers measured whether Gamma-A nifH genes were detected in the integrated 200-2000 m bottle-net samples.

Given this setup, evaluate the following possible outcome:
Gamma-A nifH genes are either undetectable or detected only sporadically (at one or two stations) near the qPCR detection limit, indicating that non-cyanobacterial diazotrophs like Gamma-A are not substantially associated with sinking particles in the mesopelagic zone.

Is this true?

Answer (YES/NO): NO